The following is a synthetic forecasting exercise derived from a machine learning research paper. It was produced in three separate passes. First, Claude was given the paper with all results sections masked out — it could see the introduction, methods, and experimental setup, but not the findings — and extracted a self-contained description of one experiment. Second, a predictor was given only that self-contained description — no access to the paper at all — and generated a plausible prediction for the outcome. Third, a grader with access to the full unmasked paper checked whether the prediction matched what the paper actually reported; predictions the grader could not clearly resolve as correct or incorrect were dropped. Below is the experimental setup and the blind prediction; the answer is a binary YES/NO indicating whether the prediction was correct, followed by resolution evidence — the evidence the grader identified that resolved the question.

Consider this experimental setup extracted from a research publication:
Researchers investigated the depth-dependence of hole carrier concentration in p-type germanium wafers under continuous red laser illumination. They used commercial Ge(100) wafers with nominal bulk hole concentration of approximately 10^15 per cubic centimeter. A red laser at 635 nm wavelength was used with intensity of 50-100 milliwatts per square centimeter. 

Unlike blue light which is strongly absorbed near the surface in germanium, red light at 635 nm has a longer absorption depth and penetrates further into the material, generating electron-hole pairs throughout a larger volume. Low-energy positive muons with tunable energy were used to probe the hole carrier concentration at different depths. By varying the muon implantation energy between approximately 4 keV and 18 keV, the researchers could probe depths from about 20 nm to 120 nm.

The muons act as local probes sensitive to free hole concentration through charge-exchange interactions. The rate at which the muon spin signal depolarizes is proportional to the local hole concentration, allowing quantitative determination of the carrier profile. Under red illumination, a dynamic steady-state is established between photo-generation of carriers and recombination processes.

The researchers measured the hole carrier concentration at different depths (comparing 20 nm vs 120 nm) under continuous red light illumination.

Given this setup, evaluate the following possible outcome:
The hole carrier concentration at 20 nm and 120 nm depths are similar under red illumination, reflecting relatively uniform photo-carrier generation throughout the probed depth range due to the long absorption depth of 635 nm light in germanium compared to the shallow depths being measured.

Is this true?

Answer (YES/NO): NO